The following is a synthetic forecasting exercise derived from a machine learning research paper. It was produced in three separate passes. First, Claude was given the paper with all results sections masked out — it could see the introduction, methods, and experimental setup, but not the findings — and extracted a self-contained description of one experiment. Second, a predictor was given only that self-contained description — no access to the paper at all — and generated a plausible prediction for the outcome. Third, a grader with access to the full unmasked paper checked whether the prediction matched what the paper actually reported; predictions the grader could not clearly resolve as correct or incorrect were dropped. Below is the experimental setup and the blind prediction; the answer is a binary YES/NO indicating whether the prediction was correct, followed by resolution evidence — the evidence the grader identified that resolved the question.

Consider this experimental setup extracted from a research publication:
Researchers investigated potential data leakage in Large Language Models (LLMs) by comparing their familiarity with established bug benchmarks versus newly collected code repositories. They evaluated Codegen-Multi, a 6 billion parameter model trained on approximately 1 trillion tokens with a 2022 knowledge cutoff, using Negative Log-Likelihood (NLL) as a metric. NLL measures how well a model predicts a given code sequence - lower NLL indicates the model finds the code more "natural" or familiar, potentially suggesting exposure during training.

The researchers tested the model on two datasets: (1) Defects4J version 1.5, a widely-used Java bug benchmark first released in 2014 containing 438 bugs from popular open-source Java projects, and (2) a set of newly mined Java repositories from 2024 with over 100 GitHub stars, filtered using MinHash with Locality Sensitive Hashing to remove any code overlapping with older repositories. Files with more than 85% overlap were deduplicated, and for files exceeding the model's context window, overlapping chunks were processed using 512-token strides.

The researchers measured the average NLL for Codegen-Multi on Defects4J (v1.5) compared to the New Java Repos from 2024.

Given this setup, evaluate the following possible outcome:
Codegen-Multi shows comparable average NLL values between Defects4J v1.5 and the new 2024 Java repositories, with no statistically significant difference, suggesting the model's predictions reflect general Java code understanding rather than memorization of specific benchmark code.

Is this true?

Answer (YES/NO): NO